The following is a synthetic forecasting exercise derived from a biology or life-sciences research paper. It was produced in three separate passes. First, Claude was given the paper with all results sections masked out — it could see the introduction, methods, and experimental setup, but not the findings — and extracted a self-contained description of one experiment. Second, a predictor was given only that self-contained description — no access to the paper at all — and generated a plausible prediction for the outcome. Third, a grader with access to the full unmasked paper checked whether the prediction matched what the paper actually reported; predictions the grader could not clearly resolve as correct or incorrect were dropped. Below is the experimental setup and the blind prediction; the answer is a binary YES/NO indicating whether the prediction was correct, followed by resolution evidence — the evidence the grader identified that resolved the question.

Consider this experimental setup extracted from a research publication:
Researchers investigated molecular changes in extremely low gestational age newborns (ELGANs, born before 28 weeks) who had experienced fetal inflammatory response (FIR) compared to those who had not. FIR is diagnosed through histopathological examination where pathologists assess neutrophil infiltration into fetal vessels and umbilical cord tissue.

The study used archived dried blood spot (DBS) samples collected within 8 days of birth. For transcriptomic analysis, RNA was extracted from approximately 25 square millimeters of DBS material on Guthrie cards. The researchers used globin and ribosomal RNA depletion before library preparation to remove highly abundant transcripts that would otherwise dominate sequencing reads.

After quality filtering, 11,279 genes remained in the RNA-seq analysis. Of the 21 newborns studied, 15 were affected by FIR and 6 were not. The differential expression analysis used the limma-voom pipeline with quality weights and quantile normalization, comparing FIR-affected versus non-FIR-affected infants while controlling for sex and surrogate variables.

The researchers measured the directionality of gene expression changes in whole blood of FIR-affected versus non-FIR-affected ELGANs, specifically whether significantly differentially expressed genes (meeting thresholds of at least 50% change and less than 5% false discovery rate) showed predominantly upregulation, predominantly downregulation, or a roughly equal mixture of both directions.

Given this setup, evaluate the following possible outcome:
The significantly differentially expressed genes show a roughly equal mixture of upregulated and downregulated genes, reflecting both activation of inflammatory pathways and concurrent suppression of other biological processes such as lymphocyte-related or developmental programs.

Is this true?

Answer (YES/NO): YES